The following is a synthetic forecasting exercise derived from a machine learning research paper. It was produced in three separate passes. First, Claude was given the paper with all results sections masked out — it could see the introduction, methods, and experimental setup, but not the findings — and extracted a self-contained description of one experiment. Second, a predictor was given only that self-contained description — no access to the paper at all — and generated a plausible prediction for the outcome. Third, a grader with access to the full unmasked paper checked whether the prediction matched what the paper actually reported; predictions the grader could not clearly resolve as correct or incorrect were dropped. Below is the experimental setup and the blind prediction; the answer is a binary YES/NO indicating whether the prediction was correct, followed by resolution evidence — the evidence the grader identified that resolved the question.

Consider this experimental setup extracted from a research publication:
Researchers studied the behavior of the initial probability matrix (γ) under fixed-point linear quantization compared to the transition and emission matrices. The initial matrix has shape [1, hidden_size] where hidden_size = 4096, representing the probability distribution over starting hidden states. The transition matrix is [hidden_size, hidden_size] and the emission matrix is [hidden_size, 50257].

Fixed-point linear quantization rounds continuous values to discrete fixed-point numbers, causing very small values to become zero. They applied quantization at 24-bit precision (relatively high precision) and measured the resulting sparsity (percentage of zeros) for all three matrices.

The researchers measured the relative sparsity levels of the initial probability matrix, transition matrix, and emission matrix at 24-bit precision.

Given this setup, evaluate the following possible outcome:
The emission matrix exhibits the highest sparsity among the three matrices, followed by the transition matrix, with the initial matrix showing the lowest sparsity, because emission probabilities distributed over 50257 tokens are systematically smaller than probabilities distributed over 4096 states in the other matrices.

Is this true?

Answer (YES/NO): NO